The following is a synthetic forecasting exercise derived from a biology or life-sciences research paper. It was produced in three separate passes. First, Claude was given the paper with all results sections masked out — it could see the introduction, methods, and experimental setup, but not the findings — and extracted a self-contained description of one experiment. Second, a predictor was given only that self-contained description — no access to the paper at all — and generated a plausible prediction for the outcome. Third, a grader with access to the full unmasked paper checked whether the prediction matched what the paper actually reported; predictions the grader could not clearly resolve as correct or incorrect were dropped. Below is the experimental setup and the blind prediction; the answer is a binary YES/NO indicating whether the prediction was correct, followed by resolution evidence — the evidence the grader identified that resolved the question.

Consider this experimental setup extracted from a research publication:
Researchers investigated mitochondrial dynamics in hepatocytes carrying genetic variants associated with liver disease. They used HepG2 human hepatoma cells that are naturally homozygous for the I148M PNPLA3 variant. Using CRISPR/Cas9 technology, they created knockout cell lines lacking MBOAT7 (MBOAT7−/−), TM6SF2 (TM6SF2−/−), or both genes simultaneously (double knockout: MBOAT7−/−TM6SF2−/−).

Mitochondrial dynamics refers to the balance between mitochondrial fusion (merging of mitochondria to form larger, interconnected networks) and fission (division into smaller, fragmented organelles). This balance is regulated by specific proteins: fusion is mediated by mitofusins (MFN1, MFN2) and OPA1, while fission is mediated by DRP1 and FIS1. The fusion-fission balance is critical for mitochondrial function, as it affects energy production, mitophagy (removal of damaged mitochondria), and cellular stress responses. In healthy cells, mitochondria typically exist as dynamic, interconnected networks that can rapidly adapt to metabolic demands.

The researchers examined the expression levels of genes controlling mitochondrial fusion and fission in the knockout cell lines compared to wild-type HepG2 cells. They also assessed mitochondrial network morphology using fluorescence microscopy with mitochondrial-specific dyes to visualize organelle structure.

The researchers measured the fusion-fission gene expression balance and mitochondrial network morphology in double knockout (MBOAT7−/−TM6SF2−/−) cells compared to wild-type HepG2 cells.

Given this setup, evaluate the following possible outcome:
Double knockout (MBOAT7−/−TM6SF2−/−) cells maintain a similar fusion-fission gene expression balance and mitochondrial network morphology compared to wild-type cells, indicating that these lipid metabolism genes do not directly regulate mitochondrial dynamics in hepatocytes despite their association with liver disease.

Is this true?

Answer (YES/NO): NO